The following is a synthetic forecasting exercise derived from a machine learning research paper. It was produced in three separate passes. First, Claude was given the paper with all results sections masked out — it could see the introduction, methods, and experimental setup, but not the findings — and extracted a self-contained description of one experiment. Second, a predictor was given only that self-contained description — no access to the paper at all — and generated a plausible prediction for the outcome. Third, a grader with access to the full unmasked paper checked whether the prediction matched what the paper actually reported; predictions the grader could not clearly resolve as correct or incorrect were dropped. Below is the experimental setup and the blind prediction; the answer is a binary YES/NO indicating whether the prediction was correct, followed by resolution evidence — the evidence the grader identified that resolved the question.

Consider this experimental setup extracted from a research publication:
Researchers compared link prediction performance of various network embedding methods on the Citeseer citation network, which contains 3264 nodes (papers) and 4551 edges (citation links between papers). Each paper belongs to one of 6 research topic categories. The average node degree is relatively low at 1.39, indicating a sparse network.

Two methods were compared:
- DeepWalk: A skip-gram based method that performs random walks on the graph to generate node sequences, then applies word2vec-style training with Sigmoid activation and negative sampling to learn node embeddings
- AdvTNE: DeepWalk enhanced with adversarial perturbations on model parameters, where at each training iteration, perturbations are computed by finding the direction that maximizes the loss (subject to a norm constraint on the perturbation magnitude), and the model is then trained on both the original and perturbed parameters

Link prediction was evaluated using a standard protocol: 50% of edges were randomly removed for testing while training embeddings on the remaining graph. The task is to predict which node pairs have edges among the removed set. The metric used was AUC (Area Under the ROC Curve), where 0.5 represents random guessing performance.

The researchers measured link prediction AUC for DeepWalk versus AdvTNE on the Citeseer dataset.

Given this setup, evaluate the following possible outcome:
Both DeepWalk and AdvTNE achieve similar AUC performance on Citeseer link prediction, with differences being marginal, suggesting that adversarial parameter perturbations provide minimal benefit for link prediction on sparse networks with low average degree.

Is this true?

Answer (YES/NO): YES